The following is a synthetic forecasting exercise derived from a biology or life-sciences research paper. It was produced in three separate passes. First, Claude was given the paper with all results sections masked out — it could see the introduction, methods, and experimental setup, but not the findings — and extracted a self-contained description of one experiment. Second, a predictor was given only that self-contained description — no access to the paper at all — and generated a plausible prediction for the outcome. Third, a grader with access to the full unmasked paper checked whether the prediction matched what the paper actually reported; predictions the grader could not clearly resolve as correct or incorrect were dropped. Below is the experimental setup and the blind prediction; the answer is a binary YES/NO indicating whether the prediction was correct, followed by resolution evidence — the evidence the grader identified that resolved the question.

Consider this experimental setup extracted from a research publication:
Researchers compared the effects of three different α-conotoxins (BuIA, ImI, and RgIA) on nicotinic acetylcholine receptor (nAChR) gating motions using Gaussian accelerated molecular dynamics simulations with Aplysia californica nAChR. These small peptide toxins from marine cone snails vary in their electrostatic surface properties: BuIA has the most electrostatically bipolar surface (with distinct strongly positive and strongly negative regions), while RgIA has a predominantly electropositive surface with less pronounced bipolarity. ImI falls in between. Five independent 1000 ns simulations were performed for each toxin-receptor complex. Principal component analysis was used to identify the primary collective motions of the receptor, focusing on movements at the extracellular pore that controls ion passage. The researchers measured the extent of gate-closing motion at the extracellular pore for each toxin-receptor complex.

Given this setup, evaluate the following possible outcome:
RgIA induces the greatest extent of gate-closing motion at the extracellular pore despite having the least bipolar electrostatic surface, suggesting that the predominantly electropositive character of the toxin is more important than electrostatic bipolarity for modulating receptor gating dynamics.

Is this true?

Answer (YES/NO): NO